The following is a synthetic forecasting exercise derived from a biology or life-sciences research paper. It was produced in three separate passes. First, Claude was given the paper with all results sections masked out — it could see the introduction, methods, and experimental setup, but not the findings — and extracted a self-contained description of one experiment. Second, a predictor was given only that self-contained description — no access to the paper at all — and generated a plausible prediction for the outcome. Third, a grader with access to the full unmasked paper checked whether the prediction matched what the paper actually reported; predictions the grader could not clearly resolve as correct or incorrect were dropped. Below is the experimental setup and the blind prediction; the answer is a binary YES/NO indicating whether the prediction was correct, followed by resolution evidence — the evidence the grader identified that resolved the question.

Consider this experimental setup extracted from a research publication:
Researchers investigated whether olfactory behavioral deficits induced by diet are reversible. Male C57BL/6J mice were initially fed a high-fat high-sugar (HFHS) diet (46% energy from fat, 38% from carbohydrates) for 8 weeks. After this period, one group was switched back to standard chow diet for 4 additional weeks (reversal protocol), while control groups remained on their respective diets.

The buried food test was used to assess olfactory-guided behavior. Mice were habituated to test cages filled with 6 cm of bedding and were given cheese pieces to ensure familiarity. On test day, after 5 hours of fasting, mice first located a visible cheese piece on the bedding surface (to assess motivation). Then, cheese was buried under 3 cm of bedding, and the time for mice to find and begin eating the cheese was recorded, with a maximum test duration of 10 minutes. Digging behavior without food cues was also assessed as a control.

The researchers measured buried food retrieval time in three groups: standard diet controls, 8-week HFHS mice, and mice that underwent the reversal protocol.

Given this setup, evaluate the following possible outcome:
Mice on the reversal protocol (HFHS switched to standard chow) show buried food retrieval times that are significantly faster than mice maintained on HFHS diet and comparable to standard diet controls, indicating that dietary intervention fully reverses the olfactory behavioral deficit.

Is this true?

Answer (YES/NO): YES